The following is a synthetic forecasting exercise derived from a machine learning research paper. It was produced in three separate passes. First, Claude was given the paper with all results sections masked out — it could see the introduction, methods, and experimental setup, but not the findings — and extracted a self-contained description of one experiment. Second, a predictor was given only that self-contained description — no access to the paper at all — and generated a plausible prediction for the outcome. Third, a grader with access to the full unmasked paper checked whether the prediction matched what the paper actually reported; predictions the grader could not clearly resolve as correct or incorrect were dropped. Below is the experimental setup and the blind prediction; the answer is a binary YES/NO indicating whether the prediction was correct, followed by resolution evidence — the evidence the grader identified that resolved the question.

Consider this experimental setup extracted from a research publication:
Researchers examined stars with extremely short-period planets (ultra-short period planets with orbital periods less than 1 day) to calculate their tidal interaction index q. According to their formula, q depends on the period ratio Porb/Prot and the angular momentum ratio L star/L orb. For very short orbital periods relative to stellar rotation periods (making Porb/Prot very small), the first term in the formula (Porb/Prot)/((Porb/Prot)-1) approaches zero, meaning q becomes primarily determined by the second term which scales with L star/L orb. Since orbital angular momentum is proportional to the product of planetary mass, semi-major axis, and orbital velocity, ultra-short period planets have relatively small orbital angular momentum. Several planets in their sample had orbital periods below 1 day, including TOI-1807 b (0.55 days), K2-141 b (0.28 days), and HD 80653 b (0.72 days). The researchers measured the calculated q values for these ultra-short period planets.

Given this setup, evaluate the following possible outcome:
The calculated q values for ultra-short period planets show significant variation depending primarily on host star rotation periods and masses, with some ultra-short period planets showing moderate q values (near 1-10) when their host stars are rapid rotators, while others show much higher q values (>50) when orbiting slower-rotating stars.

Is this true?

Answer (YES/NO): NO